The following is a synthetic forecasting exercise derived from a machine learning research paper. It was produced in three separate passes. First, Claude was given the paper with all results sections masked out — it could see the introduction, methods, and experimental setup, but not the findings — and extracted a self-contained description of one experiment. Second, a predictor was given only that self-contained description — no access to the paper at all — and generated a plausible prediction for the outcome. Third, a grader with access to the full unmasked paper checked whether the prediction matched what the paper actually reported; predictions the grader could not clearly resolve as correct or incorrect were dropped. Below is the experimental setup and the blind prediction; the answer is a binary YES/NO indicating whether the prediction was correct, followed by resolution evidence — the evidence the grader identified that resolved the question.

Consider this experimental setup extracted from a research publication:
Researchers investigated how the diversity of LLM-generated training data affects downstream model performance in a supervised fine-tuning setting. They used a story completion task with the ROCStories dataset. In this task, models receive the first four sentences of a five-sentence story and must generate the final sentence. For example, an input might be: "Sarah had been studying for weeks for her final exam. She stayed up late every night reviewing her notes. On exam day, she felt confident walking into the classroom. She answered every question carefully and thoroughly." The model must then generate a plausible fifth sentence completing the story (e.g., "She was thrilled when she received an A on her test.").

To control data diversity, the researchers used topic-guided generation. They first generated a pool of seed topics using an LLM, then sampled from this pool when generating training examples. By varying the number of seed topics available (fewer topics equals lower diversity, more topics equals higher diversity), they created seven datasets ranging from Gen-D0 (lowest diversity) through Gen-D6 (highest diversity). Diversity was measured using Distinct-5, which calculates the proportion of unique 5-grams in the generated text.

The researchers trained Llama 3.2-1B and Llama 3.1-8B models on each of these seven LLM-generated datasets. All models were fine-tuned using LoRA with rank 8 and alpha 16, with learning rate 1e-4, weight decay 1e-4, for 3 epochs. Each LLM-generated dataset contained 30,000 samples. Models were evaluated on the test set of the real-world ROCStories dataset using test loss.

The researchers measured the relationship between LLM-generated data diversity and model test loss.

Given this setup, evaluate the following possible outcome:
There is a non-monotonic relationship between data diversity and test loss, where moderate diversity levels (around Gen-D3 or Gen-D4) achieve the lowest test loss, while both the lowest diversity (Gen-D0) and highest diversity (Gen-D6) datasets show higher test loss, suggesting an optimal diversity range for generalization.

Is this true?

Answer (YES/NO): NO